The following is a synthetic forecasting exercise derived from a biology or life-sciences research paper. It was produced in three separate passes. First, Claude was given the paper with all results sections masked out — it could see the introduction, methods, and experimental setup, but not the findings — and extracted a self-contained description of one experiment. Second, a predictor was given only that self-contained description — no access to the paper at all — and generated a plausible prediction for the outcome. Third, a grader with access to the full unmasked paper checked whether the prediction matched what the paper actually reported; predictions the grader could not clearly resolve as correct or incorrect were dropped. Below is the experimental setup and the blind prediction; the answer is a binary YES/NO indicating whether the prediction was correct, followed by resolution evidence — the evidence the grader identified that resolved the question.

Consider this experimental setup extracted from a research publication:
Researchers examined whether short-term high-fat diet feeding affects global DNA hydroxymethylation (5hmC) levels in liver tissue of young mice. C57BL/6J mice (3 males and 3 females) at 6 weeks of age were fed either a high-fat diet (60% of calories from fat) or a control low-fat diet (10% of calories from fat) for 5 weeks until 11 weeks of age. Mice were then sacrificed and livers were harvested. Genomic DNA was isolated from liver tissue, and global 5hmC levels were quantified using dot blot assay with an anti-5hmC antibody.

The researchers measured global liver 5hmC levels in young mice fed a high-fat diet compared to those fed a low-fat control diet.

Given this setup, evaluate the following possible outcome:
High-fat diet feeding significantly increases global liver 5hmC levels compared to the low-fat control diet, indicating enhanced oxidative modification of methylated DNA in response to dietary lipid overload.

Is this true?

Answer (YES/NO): NO